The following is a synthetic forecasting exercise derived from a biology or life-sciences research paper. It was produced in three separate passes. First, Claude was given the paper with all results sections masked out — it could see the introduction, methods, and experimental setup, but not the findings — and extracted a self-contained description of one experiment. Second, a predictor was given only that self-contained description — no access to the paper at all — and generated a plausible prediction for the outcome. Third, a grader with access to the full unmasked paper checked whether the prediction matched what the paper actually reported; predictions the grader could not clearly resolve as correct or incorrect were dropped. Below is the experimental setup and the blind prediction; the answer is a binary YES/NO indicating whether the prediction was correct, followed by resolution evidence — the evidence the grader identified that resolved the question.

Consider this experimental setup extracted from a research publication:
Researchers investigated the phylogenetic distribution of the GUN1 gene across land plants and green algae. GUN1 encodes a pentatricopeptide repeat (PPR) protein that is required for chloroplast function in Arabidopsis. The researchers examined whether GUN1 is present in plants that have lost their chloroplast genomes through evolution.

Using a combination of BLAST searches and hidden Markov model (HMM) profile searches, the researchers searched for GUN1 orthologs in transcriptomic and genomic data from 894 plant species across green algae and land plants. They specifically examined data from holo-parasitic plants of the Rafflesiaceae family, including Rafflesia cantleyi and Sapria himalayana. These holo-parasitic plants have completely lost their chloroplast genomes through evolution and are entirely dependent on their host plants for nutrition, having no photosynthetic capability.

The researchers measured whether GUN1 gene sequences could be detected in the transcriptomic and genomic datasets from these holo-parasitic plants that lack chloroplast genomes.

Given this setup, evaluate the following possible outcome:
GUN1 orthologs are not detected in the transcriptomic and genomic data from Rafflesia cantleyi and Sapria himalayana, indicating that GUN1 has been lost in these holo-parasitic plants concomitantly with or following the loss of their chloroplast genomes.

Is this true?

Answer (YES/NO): YES